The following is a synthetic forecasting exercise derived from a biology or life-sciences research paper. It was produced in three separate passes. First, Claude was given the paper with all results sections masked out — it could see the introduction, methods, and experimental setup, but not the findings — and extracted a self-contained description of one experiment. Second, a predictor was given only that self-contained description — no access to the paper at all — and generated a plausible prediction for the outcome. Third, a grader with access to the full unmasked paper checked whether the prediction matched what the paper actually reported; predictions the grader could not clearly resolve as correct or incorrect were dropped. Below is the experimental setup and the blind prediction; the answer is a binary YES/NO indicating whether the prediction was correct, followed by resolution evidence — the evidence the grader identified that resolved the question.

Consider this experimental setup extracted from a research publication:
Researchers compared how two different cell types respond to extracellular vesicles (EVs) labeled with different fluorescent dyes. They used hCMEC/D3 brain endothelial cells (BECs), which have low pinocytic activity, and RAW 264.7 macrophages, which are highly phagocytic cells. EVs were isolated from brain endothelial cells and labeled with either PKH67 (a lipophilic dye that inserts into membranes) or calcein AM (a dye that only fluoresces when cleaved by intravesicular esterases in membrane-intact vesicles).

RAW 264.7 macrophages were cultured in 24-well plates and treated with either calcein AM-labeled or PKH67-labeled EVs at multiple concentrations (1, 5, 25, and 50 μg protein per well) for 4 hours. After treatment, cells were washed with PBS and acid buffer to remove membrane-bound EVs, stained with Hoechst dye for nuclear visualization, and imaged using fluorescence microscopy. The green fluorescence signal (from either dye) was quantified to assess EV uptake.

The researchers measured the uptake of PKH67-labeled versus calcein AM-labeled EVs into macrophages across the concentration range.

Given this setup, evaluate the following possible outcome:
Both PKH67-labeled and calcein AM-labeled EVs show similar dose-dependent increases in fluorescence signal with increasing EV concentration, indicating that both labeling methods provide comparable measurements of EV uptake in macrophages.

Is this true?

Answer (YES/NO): YES